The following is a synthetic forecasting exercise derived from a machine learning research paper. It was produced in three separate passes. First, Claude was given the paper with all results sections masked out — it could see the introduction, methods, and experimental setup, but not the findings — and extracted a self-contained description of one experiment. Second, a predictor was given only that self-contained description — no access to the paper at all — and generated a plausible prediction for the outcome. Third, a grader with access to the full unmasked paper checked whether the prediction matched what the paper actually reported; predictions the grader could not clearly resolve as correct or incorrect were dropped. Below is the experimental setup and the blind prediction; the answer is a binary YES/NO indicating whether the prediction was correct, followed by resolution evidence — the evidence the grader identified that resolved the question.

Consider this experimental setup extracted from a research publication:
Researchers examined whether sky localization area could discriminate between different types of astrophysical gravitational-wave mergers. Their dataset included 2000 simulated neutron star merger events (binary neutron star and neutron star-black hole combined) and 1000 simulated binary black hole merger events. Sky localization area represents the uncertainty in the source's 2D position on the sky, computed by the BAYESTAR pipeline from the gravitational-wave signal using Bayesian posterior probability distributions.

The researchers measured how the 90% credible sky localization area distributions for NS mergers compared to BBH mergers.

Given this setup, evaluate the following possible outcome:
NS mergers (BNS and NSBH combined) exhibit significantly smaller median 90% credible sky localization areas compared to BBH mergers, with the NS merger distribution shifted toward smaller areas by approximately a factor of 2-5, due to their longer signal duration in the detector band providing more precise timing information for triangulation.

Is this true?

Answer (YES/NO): NO